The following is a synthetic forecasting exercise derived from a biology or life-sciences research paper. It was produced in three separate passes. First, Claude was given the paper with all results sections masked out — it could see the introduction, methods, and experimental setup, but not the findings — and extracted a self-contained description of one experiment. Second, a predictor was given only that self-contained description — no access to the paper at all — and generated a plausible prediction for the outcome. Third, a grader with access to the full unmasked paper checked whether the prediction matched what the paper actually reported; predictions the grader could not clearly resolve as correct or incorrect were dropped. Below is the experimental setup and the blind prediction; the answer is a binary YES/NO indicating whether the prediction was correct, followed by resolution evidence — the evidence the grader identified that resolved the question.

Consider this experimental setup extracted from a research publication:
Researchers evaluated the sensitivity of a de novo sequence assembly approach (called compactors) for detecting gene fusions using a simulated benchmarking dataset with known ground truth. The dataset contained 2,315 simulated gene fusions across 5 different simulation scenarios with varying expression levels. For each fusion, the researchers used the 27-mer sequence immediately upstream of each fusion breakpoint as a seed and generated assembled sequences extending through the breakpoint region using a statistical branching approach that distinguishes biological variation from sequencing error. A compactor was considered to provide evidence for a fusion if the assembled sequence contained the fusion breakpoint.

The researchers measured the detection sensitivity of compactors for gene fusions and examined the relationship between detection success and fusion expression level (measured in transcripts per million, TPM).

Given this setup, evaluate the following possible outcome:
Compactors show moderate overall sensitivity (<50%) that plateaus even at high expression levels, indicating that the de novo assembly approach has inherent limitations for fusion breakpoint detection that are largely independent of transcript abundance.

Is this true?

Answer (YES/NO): NO